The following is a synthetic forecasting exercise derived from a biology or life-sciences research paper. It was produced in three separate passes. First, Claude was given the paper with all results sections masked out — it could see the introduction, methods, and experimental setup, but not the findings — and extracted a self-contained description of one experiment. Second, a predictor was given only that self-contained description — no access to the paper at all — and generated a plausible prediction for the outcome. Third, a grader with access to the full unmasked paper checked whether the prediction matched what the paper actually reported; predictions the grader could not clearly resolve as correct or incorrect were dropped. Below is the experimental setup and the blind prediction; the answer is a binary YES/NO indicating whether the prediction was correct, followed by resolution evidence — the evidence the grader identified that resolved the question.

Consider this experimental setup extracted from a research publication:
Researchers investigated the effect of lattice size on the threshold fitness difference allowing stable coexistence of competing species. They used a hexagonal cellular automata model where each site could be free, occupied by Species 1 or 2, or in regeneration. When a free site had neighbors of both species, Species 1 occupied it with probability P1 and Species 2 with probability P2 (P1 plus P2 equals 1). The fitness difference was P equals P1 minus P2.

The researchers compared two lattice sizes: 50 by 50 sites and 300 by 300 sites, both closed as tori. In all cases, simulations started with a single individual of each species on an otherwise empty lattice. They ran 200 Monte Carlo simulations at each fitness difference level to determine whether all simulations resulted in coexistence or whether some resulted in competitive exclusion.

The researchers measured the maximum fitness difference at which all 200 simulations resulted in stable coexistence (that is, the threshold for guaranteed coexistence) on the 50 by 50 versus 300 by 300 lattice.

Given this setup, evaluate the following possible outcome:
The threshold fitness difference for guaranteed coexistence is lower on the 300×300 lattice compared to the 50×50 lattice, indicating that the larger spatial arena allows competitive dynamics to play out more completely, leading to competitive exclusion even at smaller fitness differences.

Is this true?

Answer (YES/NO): NO